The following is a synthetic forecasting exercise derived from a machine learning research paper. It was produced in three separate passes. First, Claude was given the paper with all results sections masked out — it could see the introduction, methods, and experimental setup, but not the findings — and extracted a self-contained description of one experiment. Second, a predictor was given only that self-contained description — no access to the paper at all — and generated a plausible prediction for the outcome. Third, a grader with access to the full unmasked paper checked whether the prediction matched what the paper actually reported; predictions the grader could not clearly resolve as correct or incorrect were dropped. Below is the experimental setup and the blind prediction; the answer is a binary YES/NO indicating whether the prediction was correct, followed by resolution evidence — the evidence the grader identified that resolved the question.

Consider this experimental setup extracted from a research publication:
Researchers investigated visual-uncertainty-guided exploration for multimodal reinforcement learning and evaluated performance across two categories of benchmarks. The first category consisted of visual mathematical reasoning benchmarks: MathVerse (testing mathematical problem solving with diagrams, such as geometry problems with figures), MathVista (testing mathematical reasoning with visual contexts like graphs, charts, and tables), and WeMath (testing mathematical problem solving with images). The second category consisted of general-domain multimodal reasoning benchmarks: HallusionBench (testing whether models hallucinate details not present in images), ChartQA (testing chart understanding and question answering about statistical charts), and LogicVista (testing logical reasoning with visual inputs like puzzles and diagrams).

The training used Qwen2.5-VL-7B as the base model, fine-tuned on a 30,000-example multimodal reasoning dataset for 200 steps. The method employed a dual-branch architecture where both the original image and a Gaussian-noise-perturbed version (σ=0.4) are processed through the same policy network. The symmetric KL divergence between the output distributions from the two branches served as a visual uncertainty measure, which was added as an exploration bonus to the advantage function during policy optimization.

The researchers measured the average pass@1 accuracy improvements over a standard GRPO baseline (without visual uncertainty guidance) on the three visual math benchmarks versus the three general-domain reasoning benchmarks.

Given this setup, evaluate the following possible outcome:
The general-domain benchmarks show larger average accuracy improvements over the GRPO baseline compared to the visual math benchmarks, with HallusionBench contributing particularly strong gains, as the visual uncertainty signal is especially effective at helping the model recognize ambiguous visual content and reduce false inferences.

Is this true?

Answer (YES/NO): NO